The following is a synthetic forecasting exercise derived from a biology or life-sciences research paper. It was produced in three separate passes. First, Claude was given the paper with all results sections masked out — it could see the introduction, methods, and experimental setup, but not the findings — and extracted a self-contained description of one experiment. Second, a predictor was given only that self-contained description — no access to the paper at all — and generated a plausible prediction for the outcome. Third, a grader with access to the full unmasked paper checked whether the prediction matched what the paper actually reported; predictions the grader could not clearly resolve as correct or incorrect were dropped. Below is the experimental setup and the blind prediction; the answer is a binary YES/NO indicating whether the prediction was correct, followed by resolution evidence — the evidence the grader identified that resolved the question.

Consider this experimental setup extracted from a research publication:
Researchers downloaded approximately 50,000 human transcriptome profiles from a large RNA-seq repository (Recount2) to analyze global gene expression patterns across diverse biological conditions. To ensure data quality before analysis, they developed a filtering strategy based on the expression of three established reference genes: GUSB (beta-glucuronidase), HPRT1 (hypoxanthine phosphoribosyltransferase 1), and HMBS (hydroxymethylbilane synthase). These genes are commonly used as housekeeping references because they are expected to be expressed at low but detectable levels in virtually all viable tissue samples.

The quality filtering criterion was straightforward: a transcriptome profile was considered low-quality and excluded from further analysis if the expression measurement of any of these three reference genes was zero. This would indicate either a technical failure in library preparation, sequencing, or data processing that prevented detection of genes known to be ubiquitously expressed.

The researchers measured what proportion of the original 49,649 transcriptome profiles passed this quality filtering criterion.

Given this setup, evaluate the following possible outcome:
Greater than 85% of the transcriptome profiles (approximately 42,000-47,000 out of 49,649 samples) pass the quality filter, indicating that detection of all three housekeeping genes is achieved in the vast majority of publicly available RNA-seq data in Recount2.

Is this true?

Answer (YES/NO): NO